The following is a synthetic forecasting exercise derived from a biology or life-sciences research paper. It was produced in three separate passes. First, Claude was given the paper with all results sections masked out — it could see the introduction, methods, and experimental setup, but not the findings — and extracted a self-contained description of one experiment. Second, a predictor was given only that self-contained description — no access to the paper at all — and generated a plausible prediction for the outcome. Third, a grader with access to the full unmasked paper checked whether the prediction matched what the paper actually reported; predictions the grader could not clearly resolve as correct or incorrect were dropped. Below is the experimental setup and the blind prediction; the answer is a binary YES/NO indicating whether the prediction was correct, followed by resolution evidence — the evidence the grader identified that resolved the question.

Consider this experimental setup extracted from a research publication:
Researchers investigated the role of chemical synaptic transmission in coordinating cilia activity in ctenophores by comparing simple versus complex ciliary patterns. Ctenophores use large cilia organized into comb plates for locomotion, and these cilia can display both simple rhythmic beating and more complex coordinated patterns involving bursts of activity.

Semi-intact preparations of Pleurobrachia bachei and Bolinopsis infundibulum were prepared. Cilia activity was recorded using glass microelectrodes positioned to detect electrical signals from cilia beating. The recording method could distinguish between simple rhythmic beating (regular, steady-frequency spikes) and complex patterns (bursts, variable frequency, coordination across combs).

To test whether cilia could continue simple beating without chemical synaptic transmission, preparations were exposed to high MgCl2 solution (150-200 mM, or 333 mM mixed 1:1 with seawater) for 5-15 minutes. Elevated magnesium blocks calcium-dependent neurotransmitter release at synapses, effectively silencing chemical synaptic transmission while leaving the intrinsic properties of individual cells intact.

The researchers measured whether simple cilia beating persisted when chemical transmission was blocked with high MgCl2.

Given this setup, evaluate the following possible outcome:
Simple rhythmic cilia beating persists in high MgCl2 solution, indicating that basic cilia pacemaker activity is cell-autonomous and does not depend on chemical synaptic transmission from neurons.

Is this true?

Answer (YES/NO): YES